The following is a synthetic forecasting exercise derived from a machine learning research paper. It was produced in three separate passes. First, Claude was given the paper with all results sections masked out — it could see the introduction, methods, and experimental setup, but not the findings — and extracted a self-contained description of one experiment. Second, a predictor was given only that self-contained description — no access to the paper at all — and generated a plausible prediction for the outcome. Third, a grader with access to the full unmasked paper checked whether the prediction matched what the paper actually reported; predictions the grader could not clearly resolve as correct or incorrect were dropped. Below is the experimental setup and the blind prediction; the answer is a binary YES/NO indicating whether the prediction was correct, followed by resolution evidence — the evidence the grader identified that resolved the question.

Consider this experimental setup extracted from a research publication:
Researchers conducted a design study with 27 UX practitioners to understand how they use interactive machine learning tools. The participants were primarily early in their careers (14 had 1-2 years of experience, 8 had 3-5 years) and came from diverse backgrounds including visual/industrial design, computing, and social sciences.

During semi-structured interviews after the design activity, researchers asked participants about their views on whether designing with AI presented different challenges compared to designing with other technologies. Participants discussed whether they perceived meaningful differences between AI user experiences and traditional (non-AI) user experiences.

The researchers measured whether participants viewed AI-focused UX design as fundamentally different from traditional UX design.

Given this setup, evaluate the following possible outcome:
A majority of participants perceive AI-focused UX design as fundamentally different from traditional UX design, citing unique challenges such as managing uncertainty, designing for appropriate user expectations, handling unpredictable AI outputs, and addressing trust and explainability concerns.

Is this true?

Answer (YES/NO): NO